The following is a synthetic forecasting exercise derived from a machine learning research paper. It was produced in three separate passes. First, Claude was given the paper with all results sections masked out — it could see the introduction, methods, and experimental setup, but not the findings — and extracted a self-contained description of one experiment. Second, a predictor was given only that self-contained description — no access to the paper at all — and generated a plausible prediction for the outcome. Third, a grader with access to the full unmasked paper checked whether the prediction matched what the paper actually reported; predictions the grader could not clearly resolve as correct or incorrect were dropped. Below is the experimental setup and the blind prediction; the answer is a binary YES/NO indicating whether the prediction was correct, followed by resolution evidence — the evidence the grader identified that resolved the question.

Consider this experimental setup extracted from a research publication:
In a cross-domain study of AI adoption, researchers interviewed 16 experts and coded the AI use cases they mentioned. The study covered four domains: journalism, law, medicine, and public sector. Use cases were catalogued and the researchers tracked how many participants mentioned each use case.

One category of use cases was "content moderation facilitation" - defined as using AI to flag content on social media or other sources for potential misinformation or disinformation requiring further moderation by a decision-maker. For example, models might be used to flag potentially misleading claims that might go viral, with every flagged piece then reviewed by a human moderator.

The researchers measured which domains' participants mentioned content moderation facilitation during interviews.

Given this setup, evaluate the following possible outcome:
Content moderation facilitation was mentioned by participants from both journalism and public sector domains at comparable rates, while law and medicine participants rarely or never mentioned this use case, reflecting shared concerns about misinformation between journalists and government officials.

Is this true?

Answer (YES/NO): NO